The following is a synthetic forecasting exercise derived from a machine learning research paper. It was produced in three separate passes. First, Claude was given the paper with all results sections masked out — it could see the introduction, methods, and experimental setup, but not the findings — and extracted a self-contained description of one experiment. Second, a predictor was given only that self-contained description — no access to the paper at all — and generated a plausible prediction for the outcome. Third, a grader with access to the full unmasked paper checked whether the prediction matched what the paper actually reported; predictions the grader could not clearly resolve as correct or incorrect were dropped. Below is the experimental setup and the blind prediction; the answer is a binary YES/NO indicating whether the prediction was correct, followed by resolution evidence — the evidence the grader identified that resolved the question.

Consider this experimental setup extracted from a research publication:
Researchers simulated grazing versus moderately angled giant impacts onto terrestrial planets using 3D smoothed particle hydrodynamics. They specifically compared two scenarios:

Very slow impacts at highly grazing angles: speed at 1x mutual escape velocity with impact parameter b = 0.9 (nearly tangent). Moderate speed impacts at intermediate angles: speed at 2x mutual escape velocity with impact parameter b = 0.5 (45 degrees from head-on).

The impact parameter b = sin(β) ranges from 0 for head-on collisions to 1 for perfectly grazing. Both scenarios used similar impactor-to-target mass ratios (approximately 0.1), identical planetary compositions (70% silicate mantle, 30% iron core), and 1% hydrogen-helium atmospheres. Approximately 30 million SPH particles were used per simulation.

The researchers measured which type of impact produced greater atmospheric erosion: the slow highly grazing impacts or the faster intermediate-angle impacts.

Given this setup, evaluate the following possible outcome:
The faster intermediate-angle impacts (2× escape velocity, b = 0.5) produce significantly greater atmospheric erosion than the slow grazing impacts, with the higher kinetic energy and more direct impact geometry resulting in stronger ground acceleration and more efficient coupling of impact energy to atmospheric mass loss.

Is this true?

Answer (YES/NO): YES